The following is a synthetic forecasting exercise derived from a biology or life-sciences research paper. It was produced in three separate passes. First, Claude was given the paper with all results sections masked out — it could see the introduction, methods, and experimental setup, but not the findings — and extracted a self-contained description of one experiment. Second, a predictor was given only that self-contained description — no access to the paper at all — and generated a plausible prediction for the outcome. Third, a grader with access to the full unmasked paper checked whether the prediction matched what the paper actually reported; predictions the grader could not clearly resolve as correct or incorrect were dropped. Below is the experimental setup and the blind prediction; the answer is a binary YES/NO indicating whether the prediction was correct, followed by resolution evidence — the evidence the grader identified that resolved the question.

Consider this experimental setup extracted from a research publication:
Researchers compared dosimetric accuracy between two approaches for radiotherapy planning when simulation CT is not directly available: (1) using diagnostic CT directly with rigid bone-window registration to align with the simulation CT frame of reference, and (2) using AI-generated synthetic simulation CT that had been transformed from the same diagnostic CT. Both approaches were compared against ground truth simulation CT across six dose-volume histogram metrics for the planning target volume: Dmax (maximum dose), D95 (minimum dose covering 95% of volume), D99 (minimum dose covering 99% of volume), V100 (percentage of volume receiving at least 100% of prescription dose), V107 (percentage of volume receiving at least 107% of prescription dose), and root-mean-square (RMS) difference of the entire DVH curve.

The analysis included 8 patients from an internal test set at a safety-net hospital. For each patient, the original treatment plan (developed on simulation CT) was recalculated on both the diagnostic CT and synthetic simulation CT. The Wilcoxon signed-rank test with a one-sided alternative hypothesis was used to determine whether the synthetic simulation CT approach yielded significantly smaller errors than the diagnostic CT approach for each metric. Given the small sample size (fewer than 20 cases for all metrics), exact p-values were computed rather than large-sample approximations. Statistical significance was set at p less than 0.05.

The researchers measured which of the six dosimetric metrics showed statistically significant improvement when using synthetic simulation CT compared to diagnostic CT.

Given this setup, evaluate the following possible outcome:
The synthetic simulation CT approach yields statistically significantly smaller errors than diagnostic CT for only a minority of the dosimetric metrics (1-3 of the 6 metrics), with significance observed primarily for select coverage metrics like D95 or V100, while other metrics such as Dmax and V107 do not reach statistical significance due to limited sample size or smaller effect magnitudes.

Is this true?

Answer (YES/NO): NO